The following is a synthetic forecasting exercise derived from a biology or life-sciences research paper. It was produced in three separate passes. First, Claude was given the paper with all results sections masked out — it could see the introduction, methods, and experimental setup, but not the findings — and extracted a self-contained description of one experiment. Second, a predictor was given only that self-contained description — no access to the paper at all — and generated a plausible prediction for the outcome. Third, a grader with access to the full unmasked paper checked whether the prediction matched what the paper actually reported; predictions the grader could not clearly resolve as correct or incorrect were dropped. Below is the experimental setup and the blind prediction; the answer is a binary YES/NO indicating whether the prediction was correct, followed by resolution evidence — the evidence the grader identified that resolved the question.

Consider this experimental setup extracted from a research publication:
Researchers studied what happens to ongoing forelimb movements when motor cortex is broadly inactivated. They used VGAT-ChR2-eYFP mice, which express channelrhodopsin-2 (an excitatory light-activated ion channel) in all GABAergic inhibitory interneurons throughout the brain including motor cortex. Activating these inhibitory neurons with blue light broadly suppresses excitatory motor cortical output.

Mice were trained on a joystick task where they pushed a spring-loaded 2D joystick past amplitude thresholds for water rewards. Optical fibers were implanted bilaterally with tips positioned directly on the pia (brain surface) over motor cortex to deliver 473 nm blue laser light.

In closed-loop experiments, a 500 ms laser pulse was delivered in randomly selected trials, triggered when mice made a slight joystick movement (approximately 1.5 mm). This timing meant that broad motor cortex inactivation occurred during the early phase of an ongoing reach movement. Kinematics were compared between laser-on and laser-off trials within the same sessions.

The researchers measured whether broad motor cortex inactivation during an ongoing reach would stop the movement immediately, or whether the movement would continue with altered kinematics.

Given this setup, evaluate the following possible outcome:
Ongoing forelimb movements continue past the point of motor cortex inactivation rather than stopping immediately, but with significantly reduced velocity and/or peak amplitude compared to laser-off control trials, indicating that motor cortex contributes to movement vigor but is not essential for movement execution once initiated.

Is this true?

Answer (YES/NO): YES